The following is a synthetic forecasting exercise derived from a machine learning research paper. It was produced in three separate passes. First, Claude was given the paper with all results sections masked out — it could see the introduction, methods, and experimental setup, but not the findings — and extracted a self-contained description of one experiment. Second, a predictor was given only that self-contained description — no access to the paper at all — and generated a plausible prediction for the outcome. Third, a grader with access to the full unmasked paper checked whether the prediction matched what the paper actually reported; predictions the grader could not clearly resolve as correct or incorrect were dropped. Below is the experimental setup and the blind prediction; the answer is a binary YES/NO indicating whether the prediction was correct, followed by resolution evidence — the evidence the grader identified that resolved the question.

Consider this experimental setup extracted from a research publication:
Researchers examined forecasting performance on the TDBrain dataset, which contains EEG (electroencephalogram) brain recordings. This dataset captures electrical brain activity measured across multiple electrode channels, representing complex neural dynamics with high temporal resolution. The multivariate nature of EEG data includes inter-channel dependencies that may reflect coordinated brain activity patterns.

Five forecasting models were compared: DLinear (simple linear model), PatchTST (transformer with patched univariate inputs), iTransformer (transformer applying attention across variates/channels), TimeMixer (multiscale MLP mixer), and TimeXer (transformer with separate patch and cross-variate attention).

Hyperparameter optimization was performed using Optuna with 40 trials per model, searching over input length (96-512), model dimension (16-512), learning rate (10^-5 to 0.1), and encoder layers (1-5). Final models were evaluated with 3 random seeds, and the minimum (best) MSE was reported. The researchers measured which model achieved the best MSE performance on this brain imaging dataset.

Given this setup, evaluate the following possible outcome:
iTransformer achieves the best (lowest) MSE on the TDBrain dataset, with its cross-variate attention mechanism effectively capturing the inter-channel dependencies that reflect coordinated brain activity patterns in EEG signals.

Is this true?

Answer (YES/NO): NO